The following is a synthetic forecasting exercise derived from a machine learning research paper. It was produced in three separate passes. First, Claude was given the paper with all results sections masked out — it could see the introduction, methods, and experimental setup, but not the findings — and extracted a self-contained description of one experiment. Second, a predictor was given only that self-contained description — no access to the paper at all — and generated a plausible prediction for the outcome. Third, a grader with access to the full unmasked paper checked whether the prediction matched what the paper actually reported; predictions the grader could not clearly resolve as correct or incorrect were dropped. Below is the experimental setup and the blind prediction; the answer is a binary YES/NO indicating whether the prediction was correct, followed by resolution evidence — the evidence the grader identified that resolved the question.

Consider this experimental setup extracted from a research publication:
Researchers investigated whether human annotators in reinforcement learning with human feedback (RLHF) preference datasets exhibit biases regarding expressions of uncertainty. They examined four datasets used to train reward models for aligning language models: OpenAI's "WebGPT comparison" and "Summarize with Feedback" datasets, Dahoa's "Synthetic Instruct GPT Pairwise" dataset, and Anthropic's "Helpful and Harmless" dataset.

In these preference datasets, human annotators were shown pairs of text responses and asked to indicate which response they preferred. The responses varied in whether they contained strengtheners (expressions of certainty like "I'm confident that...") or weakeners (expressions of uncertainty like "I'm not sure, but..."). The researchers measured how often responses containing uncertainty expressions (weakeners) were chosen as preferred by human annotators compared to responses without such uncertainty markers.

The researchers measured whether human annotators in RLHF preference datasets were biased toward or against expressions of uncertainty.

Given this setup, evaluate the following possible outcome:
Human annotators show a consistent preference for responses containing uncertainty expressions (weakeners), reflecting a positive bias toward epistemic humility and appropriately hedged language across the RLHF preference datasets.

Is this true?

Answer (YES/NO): NO